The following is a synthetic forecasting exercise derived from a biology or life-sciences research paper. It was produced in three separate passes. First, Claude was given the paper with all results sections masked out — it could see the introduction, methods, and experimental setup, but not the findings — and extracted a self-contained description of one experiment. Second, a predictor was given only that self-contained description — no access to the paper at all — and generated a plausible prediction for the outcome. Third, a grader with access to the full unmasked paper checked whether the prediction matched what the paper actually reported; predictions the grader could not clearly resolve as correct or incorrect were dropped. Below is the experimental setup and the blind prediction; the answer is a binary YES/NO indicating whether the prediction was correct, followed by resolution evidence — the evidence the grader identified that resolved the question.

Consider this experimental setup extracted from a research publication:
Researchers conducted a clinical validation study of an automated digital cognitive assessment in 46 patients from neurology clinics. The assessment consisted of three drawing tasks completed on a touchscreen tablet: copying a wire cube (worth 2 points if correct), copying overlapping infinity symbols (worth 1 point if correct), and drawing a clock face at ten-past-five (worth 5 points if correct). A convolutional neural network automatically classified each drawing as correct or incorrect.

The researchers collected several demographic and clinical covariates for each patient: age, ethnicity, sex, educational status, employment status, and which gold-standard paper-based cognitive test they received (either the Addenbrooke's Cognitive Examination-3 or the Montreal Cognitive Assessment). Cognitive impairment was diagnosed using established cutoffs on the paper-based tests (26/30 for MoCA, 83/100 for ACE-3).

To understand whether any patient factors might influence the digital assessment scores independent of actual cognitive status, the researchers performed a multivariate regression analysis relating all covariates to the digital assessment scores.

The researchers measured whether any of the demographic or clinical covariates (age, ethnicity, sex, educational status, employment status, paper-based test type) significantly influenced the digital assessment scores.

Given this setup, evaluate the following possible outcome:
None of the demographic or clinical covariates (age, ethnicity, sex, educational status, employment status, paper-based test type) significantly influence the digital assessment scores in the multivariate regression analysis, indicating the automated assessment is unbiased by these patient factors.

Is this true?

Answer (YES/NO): YES